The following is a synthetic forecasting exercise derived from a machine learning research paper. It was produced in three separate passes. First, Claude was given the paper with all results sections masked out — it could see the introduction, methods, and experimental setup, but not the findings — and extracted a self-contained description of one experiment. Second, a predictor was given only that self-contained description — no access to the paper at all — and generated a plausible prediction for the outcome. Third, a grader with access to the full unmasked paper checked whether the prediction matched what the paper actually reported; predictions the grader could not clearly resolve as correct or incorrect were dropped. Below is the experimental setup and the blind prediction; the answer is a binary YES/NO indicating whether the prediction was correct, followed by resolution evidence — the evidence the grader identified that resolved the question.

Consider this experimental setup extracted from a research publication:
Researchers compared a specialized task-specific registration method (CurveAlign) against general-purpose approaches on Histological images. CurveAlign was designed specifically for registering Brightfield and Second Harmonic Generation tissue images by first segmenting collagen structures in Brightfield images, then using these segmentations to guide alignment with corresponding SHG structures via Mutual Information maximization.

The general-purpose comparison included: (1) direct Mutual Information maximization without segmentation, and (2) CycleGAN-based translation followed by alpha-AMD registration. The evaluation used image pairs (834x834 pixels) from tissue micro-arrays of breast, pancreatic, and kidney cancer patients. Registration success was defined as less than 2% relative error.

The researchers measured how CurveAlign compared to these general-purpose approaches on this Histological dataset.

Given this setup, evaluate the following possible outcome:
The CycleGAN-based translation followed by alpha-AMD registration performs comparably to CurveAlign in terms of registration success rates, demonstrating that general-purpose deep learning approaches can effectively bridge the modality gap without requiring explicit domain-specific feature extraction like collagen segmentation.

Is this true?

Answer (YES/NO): NO